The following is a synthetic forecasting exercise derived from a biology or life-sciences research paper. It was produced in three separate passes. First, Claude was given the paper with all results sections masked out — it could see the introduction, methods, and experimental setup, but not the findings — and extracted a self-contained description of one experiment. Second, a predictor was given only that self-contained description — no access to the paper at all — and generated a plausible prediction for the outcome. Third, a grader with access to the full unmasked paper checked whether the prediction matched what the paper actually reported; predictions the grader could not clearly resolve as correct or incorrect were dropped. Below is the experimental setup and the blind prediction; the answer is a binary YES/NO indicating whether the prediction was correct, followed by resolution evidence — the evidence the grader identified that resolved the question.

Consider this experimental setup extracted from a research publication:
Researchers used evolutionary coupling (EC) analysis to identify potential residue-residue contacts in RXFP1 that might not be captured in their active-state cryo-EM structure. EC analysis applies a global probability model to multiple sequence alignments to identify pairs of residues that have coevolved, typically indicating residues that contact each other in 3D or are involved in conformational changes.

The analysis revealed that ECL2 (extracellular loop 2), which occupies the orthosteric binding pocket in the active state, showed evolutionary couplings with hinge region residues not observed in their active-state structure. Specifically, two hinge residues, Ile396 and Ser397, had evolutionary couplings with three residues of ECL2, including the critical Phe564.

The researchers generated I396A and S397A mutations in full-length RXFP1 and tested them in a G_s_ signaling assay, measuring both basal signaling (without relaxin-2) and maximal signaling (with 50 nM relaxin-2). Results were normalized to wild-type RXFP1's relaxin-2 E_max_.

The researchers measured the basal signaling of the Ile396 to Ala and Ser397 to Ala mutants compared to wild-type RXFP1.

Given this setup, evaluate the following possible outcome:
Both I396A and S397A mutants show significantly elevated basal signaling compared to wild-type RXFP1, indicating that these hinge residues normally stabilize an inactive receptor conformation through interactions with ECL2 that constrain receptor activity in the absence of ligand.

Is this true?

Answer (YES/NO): YES